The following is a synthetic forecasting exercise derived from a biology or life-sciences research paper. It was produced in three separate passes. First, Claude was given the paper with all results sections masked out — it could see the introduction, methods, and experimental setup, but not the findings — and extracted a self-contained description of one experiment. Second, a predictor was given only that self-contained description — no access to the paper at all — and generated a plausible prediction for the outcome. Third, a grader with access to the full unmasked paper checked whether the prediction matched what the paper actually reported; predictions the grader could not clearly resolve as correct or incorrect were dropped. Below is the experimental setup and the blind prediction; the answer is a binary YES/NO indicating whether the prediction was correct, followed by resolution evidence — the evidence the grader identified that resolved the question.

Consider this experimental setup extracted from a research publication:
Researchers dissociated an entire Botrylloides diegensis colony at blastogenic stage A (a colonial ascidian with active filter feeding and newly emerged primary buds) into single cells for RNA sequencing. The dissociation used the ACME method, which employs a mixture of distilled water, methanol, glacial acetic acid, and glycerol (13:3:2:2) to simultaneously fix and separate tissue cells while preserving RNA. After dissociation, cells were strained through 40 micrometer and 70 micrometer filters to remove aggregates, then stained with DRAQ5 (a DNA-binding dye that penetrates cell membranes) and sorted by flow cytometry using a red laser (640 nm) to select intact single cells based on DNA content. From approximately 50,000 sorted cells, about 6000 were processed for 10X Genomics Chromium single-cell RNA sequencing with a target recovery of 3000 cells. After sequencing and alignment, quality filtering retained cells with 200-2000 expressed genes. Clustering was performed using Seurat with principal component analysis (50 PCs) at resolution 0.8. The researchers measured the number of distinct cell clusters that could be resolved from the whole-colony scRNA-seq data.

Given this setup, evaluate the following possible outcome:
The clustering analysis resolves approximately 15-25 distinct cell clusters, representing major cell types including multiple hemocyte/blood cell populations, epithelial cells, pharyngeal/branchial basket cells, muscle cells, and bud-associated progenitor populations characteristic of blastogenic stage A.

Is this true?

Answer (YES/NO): NO